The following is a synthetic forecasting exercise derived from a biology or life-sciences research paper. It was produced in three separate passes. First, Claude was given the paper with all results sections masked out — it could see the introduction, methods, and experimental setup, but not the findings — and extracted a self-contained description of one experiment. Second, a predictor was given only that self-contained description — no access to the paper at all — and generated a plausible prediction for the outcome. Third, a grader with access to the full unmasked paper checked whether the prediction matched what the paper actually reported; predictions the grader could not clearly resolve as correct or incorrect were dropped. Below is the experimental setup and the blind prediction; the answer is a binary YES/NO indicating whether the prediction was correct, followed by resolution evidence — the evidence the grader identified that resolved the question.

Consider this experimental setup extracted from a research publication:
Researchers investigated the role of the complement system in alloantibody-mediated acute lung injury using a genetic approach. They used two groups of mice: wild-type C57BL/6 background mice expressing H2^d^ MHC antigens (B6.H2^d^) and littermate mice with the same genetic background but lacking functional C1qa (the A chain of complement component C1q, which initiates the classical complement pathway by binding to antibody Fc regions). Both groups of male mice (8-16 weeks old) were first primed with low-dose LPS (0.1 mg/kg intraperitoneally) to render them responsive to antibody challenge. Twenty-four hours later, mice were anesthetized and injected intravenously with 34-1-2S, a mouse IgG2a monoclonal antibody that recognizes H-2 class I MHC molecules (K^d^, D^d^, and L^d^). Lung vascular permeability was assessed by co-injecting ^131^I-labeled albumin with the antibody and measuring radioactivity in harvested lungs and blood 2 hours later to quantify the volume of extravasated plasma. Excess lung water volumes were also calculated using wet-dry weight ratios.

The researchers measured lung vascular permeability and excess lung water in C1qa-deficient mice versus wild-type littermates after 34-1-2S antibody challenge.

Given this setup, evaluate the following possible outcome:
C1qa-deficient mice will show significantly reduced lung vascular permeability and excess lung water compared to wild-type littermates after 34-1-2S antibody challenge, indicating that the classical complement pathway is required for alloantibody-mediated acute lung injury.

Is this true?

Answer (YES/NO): YES